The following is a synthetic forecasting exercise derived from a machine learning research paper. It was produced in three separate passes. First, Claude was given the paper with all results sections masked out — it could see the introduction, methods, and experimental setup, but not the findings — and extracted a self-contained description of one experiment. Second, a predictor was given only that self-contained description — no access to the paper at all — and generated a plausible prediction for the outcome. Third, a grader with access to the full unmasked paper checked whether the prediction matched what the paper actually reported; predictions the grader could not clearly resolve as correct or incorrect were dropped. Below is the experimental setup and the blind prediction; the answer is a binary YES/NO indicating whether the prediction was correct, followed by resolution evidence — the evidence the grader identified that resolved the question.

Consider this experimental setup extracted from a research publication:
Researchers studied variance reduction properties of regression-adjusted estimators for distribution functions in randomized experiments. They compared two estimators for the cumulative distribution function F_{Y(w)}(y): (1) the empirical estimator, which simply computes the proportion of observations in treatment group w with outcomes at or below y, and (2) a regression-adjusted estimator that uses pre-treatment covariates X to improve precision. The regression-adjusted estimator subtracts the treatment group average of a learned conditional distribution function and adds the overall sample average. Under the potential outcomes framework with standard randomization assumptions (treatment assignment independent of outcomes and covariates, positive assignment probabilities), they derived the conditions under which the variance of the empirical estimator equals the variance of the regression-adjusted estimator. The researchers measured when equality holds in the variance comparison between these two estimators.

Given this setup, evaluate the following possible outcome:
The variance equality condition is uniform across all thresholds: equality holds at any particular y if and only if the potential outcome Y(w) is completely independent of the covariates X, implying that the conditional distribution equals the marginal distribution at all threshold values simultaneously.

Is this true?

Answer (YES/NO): NO